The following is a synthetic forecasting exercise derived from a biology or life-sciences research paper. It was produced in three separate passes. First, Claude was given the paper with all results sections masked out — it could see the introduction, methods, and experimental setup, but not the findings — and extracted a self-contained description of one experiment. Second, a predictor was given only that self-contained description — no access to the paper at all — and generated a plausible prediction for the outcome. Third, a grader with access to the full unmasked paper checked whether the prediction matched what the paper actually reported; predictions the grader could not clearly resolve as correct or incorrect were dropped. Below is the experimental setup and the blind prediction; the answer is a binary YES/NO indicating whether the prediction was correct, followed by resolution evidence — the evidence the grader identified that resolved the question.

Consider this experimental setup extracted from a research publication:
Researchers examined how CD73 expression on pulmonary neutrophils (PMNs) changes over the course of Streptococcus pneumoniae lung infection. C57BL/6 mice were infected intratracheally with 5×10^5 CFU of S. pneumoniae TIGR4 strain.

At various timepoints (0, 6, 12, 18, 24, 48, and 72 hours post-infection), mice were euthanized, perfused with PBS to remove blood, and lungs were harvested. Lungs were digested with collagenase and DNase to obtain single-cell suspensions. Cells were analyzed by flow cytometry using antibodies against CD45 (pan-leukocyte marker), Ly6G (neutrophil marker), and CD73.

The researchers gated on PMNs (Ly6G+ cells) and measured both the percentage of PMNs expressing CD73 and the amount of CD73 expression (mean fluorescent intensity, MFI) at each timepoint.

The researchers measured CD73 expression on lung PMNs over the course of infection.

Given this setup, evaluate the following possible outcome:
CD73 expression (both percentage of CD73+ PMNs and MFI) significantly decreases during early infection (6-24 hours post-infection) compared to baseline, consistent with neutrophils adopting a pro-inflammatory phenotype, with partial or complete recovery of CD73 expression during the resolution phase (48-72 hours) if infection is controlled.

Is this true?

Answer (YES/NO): NO